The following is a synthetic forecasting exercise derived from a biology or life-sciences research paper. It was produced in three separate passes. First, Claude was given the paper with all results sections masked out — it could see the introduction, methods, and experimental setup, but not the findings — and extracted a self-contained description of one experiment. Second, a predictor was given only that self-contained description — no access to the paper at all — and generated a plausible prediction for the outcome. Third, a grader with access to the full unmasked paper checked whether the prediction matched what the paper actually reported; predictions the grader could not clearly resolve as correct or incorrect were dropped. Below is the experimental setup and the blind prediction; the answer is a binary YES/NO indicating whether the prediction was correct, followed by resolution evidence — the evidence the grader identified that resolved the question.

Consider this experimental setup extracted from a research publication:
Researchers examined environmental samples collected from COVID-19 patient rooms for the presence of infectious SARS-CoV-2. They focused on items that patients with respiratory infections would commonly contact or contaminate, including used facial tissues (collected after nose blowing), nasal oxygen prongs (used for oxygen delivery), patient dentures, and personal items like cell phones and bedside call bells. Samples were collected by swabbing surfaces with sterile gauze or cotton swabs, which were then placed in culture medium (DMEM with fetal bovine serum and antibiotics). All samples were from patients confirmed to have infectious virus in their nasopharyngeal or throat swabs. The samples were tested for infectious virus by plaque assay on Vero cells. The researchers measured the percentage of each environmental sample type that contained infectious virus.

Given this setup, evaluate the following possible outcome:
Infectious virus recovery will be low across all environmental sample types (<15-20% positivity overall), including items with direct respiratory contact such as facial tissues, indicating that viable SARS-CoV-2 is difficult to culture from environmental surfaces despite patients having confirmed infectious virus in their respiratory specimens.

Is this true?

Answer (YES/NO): NO